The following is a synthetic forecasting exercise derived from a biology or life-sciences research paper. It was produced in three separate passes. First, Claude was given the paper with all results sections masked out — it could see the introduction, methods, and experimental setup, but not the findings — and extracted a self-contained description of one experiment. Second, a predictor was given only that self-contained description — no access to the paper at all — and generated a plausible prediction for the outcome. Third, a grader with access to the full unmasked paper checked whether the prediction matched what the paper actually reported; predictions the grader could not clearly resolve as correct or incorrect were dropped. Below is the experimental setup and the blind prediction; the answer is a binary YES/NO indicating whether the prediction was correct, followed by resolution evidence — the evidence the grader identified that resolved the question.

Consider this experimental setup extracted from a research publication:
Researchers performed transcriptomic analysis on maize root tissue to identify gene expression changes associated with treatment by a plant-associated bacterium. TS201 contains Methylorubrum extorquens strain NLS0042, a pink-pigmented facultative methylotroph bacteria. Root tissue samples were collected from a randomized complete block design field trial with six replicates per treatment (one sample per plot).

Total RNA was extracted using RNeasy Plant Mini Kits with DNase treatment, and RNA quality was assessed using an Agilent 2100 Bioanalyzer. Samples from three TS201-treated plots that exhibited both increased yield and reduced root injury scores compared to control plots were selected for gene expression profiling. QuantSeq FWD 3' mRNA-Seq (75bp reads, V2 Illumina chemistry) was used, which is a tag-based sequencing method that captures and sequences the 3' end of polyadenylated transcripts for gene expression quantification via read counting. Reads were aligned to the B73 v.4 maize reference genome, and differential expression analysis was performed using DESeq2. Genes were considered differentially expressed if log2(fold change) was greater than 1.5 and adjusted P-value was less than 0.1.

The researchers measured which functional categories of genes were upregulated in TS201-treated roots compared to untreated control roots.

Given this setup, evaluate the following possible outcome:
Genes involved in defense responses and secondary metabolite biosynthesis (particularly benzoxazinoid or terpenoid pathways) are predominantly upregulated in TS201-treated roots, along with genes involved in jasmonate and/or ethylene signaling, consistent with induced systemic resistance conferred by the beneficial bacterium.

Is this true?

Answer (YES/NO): NO